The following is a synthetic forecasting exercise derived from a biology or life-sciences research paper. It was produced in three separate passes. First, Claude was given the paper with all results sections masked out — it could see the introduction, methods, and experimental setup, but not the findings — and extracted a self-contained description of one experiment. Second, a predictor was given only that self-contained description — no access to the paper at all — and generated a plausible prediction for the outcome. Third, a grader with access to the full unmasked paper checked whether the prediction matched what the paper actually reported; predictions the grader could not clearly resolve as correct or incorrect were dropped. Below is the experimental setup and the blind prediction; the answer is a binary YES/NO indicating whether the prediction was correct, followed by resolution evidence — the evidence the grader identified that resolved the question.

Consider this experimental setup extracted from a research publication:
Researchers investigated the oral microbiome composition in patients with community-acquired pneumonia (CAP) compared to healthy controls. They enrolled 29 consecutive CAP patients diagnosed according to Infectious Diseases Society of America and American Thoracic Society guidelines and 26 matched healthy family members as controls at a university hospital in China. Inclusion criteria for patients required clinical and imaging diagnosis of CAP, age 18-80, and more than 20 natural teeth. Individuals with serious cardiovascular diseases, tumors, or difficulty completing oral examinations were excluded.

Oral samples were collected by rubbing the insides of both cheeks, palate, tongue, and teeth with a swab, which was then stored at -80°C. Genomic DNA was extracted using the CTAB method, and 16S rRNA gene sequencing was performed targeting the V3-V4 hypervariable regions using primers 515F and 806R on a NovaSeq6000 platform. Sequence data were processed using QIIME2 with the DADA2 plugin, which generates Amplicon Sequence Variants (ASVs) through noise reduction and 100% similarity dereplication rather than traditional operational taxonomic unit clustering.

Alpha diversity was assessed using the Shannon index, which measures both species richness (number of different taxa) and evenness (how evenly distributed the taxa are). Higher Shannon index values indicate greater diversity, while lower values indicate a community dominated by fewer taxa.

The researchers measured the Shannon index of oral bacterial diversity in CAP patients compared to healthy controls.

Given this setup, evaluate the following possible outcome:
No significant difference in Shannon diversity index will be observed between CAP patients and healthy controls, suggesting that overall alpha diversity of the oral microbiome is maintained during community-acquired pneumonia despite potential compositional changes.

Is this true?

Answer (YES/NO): NO